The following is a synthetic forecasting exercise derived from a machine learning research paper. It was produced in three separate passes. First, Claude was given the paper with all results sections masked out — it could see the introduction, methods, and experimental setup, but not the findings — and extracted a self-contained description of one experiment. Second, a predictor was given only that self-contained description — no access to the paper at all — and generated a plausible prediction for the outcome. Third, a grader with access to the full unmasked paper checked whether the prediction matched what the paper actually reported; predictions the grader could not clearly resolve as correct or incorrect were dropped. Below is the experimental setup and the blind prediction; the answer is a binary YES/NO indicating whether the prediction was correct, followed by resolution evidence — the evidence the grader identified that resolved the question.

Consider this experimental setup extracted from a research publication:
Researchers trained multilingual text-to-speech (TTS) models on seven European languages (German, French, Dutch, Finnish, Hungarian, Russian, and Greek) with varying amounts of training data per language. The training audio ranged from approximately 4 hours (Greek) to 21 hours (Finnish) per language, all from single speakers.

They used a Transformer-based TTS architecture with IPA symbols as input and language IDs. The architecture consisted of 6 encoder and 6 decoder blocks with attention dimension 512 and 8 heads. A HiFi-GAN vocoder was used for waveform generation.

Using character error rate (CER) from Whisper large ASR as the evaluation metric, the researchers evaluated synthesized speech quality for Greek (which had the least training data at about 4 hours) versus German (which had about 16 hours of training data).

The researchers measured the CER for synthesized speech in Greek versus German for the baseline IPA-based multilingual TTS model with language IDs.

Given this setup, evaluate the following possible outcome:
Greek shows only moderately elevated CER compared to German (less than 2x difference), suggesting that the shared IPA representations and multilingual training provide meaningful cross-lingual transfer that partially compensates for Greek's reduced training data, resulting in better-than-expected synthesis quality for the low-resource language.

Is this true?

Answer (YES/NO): YES